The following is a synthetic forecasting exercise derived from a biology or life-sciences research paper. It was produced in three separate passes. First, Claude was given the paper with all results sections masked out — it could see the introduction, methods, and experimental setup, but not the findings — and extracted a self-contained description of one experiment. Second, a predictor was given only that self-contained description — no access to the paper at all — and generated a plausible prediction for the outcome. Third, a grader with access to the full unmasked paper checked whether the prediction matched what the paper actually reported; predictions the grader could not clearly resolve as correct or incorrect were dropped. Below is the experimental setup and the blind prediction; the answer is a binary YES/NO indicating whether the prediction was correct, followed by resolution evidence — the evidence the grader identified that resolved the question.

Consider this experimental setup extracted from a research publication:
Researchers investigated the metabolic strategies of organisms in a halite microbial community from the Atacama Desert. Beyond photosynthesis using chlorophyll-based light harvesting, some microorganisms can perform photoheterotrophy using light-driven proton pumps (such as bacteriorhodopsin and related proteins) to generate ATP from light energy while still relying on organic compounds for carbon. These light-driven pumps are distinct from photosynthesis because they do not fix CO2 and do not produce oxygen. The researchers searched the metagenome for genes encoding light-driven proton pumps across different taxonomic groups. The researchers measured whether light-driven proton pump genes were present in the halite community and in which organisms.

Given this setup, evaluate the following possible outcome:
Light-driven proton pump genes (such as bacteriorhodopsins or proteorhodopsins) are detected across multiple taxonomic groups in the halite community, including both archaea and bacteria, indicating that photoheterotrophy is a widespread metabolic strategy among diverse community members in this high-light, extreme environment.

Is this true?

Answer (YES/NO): YES